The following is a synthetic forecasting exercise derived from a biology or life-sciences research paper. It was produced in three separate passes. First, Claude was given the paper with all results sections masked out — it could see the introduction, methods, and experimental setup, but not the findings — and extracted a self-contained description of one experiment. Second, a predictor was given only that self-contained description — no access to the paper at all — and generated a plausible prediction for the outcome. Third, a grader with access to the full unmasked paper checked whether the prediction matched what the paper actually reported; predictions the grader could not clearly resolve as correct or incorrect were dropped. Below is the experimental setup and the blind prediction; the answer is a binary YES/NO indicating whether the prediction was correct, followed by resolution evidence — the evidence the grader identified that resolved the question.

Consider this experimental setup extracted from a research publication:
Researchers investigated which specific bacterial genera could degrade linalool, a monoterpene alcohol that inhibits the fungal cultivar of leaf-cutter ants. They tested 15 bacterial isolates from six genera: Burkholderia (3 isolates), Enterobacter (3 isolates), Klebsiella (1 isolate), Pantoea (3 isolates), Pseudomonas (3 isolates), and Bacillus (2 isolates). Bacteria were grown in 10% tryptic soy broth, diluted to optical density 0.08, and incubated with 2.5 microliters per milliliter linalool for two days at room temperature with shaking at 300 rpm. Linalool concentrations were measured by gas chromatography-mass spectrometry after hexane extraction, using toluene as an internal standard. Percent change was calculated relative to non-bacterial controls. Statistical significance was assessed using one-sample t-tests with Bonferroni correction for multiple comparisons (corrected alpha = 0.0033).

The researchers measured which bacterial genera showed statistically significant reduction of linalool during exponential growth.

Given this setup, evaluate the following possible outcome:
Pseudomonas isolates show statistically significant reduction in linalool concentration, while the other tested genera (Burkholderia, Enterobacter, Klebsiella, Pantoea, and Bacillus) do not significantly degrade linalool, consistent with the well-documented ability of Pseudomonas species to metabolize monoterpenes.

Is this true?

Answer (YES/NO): NO